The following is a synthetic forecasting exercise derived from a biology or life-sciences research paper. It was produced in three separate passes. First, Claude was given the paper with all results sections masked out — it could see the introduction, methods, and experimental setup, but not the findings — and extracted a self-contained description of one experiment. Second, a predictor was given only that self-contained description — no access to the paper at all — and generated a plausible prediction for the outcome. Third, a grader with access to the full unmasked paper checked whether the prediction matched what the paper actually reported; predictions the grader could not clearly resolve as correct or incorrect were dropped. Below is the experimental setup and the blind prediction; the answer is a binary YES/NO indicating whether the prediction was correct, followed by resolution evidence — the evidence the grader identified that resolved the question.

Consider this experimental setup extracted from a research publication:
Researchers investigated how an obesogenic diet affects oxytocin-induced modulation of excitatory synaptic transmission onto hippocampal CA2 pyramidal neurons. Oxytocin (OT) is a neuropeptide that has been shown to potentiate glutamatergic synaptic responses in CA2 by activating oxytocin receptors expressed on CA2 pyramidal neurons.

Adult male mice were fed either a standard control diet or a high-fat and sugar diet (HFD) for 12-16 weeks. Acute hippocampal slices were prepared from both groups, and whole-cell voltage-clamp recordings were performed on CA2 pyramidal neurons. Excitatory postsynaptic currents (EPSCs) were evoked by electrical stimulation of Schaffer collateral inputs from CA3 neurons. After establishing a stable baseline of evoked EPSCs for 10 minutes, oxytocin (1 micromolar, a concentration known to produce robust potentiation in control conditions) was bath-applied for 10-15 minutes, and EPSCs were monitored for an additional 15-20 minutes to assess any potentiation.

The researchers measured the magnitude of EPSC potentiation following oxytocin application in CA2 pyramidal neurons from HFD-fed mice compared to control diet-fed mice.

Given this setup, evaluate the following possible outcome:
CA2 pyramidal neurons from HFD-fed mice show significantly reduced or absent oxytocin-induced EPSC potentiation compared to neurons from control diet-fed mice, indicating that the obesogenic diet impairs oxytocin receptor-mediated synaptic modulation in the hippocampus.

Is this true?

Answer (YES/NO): YES